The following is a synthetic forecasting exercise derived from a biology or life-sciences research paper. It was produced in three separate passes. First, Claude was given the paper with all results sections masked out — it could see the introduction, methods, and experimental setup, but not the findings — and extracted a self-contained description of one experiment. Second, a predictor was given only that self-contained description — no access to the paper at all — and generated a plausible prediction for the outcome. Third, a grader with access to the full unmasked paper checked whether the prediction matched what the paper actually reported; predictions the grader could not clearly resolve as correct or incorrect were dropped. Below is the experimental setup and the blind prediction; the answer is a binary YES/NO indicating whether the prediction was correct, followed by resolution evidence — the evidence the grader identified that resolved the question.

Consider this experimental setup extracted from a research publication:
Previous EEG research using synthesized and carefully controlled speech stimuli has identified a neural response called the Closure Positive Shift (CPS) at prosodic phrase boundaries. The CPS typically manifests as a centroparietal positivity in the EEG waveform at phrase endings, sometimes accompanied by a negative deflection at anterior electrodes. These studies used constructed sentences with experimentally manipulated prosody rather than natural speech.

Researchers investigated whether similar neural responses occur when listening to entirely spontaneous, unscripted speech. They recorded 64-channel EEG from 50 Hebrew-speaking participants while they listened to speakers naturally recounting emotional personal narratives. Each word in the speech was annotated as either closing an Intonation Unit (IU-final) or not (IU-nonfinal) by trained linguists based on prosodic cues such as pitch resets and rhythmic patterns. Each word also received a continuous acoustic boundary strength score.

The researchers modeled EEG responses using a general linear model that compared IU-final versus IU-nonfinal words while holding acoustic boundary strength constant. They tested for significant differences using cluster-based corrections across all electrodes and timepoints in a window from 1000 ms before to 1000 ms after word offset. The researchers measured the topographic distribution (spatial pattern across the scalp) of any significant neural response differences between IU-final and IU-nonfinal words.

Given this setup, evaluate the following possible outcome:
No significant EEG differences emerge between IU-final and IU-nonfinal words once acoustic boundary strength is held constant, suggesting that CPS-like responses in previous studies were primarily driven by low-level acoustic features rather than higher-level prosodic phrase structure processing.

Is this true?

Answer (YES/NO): NO